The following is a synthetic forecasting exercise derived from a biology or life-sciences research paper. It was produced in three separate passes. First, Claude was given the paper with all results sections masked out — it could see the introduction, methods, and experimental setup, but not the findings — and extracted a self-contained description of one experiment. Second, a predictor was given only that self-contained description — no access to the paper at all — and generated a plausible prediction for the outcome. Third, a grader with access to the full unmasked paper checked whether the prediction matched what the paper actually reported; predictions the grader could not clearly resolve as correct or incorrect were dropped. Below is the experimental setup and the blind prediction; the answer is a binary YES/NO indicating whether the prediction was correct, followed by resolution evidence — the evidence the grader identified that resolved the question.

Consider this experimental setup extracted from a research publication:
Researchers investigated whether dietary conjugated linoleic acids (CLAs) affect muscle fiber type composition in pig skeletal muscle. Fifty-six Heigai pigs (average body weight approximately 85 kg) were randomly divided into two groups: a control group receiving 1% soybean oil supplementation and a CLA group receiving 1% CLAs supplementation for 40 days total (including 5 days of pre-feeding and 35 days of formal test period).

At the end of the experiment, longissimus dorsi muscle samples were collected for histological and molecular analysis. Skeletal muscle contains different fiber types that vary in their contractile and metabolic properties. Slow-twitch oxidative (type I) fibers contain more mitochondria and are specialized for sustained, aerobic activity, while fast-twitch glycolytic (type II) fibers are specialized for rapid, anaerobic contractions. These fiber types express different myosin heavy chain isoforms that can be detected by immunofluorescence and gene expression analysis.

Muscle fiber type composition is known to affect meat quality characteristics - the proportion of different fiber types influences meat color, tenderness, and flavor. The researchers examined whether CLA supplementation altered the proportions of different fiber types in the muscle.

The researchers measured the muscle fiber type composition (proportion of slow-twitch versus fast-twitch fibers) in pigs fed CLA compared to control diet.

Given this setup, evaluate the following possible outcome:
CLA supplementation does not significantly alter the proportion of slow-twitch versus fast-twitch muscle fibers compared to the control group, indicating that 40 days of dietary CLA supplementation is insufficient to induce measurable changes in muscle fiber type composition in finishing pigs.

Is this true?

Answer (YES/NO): NO